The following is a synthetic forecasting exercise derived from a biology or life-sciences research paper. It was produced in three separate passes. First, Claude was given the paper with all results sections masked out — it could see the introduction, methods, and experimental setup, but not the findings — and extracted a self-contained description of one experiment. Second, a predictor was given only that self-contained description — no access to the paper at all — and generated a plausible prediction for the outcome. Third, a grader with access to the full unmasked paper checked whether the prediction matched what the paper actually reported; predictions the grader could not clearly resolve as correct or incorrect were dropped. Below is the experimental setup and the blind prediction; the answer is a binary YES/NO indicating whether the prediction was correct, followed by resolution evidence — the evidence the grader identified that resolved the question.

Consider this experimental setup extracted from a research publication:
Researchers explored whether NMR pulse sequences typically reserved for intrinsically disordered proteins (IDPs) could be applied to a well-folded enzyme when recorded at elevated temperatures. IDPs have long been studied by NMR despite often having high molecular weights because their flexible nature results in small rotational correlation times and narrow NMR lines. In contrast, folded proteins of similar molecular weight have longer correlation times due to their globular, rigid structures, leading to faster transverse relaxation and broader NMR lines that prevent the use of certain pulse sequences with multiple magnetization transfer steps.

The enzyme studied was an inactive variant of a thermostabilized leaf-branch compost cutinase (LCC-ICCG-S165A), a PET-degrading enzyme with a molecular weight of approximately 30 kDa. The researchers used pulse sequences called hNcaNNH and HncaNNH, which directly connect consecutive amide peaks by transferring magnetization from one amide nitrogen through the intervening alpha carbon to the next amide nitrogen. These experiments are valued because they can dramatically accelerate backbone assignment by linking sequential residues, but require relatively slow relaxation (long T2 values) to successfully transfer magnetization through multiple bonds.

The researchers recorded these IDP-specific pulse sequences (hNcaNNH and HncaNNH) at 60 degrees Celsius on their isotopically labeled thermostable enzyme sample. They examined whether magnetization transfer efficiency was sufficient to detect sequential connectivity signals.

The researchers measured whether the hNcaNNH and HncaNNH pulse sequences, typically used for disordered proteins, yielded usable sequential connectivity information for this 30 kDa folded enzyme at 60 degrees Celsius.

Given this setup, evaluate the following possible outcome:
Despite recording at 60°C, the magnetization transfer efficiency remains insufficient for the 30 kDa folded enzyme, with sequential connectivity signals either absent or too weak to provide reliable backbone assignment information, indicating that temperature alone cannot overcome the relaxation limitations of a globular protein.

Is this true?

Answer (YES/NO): NO